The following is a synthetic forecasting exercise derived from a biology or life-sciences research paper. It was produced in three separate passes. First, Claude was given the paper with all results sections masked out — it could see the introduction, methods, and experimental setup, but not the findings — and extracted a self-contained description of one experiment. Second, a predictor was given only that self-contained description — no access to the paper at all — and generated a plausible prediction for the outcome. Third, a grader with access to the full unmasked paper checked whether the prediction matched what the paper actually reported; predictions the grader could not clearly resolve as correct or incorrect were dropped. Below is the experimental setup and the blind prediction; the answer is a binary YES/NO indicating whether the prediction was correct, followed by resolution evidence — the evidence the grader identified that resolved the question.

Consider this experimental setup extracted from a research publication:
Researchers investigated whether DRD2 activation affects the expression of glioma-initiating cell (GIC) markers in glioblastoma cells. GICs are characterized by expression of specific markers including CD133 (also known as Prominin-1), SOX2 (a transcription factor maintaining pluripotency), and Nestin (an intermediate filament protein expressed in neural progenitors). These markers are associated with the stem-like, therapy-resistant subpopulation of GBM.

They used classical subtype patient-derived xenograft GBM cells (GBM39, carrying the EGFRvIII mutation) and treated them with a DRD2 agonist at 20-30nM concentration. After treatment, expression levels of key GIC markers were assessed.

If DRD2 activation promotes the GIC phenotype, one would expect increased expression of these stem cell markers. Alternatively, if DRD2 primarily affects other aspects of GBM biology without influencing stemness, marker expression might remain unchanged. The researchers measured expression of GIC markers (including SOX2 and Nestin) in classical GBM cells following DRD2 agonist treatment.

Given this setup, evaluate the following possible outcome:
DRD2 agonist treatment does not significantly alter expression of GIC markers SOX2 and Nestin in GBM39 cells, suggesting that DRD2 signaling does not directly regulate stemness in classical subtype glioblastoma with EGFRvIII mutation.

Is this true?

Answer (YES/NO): NO